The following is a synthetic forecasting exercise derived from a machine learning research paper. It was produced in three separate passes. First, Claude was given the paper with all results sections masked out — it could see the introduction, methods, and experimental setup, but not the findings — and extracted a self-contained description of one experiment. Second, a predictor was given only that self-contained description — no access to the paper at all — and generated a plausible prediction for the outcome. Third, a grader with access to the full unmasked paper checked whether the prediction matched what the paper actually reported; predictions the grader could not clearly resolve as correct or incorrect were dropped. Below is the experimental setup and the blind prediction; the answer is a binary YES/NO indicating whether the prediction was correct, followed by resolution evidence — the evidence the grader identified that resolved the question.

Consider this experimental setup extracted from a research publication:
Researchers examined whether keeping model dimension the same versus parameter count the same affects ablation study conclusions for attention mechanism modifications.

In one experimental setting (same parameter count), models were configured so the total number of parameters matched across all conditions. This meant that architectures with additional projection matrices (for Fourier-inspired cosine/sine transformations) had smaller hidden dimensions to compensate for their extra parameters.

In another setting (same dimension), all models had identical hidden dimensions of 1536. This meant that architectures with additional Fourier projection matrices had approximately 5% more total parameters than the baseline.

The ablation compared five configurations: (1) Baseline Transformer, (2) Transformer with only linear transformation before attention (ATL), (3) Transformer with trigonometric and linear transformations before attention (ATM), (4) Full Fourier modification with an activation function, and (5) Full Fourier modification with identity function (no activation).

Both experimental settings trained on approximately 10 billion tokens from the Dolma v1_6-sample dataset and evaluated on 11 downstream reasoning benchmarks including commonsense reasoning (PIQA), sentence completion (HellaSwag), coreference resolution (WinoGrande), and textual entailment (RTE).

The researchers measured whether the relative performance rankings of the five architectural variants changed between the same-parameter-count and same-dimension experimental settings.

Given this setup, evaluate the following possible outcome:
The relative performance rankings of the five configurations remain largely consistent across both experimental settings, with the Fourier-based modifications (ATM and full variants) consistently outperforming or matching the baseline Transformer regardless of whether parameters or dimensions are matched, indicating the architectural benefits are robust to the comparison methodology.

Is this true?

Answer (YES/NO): NO